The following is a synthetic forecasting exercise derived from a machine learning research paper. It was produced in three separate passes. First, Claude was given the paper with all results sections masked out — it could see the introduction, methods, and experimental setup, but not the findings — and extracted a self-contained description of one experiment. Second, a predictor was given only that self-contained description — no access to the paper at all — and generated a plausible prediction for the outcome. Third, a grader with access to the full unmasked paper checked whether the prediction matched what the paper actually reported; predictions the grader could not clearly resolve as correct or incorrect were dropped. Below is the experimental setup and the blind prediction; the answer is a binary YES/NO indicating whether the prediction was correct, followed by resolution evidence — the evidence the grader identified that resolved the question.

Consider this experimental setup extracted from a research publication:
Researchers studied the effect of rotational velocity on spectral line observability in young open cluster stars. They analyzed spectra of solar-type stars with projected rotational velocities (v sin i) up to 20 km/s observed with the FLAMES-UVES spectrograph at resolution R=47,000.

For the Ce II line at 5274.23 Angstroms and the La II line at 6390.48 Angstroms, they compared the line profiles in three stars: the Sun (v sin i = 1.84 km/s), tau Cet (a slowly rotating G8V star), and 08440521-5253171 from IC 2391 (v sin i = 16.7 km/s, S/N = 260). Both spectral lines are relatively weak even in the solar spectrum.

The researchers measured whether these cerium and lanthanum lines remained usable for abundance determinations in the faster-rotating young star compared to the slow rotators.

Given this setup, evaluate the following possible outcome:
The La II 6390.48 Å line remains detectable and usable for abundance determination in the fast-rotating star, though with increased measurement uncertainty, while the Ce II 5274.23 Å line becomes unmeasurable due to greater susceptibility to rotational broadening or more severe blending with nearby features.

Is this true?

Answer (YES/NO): NO